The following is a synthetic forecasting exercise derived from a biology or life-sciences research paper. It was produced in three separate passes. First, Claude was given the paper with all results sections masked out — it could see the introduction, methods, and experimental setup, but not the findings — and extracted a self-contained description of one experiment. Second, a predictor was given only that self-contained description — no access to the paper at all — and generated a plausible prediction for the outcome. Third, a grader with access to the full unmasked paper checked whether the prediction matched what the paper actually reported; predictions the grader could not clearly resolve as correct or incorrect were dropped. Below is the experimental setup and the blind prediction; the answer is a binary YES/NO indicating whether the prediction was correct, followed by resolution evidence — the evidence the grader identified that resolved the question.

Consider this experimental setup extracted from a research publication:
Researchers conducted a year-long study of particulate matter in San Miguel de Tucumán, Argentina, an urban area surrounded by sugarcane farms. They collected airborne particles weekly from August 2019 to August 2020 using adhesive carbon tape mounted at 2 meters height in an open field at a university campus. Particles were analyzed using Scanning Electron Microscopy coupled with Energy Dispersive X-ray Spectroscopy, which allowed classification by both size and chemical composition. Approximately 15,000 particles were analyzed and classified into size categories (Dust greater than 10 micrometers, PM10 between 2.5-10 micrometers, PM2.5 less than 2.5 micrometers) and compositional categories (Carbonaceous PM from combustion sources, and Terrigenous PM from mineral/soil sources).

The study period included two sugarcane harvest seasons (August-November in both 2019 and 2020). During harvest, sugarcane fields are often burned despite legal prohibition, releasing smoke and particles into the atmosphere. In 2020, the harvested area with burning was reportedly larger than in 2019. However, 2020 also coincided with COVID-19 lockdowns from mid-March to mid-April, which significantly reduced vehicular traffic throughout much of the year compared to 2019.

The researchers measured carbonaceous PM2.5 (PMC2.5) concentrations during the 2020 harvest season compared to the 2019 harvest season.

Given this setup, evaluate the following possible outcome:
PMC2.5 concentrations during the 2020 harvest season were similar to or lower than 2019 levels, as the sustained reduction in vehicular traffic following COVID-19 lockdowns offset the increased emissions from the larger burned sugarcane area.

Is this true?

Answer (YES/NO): YES